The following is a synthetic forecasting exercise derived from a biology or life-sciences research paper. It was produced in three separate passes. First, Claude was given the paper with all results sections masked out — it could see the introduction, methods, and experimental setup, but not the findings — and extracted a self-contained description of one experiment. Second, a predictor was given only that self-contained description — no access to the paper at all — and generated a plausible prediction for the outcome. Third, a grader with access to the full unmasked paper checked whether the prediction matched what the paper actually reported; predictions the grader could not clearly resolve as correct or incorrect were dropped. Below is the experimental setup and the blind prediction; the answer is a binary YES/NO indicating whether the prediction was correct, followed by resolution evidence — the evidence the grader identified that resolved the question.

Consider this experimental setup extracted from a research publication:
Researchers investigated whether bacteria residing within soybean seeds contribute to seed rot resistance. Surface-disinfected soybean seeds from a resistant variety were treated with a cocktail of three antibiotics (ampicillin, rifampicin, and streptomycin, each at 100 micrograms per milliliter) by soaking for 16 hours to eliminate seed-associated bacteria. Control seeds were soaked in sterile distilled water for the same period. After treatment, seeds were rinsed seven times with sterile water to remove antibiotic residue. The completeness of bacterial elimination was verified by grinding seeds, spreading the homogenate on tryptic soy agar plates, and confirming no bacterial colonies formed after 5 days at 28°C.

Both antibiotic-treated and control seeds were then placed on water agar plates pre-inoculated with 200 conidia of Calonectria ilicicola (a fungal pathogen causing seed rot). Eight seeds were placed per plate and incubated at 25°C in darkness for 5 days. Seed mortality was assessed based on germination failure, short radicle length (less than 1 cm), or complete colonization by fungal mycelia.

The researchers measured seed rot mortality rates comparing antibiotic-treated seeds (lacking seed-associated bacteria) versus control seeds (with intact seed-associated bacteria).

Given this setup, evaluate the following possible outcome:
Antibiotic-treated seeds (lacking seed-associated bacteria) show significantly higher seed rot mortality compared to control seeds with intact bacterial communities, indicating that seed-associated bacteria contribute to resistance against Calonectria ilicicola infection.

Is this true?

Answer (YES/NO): YES